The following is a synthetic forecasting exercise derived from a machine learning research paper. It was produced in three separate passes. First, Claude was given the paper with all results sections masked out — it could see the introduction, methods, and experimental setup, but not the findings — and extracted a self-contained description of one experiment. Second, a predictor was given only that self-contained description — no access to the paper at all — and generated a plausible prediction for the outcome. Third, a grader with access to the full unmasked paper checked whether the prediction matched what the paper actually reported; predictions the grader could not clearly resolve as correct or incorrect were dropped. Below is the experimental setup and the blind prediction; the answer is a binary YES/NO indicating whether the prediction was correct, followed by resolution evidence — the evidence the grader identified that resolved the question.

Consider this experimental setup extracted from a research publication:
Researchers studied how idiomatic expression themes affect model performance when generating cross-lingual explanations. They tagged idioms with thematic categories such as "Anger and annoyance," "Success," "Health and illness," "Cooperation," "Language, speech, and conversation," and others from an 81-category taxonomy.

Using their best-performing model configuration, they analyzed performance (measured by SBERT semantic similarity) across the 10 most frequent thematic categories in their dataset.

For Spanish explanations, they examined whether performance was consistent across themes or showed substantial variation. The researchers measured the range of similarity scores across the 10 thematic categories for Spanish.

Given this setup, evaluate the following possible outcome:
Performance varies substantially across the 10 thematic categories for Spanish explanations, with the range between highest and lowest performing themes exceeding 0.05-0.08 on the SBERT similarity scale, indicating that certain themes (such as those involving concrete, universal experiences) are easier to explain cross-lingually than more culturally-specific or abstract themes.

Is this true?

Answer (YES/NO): YES